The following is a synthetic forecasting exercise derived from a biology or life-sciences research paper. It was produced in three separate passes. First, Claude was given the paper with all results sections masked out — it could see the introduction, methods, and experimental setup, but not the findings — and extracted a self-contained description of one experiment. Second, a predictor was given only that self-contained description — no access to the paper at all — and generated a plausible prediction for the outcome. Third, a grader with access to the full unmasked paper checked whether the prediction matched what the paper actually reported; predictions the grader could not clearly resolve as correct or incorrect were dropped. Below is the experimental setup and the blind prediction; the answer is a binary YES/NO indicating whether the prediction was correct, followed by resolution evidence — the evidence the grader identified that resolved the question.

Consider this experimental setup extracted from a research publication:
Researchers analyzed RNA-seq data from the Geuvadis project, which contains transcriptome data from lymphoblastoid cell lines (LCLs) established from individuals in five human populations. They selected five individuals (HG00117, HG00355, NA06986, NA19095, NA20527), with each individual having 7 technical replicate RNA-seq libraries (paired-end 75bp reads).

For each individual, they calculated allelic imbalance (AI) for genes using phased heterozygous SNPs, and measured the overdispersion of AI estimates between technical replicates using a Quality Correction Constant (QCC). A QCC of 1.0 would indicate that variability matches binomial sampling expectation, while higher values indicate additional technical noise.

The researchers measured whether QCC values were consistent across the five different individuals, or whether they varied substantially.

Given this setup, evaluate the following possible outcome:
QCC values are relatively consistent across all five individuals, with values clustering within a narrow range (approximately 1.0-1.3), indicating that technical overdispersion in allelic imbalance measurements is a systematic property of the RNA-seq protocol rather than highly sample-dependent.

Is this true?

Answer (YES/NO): YES